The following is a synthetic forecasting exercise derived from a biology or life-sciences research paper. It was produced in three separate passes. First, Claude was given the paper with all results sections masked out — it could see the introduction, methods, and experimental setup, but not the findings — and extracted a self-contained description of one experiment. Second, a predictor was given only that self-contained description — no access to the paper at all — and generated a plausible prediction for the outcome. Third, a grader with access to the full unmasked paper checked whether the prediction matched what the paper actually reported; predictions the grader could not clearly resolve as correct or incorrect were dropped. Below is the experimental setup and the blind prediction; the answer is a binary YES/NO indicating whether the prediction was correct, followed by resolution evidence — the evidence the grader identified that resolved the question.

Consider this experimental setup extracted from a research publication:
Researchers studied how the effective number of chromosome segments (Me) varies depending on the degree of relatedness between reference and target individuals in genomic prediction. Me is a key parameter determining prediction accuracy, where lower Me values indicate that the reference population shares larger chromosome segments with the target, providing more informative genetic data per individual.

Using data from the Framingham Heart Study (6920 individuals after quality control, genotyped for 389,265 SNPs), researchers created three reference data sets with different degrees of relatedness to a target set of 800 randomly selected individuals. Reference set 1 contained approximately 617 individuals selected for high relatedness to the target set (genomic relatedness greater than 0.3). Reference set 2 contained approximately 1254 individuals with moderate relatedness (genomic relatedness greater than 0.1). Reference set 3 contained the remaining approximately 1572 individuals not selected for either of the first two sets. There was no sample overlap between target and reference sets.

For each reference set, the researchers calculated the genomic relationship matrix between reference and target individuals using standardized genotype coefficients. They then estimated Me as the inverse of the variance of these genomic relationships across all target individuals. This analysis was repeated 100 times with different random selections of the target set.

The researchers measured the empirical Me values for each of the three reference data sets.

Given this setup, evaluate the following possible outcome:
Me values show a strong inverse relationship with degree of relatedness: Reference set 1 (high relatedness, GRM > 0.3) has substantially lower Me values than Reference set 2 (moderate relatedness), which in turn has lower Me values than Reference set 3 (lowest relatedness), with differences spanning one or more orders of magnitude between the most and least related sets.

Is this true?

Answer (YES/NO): YES